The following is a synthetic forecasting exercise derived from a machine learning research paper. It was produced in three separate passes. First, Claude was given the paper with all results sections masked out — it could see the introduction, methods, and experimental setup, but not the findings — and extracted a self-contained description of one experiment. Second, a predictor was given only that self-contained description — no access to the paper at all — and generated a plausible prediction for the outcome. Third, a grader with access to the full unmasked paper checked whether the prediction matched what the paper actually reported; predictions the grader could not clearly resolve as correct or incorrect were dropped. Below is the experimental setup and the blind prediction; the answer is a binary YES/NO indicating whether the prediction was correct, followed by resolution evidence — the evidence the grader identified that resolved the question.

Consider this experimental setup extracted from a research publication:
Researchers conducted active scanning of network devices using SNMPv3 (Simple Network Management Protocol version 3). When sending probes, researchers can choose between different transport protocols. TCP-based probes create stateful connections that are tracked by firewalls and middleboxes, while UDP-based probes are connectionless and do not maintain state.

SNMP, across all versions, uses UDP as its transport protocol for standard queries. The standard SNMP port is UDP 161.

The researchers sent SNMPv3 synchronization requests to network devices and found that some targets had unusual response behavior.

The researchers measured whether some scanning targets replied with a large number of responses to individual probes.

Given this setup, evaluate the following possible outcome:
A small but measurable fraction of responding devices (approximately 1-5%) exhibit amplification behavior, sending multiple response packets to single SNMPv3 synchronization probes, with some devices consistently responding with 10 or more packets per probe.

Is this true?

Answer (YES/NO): NO